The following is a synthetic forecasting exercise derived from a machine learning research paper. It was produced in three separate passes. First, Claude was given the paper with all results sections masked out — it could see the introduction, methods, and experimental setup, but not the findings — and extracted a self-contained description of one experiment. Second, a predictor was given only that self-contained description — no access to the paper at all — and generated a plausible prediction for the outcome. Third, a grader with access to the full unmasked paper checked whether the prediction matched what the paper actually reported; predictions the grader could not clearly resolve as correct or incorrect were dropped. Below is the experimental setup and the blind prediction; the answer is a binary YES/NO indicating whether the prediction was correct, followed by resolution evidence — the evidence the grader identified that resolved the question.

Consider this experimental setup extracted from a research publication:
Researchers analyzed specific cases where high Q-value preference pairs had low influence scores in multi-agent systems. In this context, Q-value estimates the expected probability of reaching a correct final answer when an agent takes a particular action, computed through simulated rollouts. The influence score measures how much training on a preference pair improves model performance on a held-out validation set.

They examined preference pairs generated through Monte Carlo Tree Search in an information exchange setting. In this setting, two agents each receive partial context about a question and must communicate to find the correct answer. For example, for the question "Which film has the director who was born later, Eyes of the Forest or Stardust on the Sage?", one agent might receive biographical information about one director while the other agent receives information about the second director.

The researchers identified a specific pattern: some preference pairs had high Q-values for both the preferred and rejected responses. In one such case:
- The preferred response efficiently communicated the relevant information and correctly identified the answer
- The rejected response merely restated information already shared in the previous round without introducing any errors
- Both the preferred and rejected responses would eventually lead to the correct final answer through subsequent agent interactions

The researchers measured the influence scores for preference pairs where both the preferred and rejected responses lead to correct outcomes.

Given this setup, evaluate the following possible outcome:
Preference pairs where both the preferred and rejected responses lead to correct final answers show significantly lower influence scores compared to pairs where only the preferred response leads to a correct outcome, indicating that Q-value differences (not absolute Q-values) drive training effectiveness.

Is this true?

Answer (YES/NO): YES